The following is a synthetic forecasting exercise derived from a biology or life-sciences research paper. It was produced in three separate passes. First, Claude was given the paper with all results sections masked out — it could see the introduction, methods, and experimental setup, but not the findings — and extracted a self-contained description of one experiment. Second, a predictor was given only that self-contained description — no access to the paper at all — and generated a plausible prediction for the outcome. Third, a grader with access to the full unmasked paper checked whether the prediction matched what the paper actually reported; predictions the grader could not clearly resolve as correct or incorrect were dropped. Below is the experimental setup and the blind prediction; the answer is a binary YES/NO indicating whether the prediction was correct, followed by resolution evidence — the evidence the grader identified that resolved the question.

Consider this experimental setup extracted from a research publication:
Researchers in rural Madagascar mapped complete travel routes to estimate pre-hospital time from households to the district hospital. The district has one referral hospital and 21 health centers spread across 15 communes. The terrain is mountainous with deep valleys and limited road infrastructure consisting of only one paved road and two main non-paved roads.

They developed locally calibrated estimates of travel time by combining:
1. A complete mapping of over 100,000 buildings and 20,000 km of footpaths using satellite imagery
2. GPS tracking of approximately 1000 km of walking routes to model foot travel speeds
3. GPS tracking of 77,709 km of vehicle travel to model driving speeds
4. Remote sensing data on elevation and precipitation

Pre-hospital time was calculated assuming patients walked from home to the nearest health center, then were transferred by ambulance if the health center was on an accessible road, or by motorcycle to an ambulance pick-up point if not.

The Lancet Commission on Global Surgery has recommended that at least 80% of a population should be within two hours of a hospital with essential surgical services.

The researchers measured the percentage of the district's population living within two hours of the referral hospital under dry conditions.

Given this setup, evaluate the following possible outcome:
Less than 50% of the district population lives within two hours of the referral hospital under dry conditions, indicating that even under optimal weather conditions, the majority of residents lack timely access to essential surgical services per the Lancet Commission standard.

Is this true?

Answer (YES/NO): YES